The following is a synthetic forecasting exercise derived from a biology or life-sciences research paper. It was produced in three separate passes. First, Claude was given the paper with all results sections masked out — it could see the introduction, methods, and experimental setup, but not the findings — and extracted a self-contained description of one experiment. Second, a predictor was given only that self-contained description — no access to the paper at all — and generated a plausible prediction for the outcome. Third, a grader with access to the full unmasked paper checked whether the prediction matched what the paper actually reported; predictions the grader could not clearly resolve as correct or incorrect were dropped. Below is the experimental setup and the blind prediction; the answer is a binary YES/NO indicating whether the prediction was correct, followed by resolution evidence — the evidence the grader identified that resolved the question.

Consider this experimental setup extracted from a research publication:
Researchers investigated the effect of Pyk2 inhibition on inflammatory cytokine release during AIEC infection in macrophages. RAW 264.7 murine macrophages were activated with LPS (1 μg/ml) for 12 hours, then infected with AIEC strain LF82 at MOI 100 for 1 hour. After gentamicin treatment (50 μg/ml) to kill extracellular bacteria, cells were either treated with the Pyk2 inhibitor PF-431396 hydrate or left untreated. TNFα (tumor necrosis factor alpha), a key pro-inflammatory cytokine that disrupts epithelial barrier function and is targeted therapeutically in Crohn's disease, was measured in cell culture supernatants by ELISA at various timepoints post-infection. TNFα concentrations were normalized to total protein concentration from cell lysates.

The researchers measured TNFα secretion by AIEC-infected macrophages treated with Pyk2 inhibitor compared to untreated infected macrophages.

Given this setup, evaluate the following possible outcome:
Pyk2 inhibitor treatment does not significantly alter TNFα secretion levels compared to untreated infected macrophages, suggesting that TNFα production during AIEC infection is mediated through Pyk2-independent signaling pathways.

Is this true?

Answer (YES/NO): NO